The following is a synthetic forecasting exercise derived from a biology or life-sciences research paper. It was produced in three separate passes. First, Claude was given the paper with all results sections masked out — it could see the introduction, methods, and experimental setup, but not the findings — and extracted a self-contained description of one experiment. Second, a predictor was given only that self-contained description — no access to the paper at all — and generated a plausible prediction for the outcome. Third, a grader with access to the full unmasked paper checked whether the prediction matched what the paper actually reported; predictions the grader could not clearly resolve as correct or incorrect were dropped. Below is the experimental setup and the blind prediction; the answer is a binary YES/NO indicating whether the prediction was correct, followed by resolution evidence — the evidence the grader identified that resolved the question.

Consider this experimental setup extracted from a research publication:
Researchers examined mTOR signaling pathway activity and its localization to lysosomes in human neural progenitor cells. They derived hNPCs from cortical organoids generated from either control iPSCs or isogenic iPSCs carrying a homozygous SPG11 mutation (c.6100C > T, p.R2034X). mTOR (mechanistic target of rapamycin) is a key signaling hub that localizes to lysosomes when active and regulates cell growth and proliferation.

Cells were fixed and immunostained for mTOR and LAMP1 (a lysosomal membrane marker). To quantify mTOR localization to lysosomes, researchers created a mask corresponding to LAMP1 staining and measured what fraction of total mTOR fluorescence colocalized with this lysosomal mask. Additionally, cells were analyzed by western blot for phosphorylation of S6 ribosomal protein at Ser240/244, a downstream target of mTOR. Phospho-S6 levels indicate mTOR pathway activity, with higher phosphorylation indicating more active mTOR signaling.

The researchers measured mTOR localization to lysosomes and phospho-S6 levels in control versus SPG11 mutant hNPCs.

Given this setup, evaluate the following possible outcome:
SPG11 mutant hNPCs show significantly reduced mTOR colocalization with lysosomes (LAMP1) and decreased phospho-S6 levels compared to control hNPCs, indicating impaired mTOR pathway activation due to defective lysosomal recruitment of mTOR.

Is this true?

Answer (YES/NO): YES